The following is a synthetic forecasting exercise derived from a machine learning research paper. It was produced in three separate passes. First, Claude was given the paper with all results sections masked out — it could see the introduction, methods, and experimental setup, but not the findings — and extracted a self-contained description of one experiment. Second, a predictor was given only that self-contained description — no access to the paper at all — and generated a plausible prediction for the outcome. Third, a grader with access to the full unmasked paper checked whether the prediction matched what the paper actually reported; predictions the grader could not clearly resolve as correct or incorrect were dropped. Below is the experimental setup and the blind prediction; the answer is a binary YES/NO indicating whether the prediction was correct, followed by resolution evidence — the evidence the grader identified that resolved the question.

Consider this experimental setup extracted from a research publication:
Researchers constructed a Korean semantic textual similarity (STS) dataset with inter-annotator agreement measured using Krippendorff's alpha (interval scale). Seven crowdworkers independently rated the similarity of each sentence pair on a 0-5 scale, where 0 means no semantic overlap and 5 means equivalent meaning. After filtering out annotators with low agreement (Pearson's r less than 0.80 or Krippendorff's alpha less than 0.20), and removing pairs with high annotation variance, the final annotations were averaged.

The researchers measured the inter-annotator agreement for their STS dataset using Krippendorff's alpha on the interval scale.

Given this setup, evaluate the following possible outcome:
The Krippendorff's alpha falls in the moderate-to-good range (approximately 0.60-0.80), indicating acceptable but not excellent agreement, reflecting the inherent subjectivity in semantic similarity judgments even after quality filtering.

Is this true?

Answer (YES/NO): NO